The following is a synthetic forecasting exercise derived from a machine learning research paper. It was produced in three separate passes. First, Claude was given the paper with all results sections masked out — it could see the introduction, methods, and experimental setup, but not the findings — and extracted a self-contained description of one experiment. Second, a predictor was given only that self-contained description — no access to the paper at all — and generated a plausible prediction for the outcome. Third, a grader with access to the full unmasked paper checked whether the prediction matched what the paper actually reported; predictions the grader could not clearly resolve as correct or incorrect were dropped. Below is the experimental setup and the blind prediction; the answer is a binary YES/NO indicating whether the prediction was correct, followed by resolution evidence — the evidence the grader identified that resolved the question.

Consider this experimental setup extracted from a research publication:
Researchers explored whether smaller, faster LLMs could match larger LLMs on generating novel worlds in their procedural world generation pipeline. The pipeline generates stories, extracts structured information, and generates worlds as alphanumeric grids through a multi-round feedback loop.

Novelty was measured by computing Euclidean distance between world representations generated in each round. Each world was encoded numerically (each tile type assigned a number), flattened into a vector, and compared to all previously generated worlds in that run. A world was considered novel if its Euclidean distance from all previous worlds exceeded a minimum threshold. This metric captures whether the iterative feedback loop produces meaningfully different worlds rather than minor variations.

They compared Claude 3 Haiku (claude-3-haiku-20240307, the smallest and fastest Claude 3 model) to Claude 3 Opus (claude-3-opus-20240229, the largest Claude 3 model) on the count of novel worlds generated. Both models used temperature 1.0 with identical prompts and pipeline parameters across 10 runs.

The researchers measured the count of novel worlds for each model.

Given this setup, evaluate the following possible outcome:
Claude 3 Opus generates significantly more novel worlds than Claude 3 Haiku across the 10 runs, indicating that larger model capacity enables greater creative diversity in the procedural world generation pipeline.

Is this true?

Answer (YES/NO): YES